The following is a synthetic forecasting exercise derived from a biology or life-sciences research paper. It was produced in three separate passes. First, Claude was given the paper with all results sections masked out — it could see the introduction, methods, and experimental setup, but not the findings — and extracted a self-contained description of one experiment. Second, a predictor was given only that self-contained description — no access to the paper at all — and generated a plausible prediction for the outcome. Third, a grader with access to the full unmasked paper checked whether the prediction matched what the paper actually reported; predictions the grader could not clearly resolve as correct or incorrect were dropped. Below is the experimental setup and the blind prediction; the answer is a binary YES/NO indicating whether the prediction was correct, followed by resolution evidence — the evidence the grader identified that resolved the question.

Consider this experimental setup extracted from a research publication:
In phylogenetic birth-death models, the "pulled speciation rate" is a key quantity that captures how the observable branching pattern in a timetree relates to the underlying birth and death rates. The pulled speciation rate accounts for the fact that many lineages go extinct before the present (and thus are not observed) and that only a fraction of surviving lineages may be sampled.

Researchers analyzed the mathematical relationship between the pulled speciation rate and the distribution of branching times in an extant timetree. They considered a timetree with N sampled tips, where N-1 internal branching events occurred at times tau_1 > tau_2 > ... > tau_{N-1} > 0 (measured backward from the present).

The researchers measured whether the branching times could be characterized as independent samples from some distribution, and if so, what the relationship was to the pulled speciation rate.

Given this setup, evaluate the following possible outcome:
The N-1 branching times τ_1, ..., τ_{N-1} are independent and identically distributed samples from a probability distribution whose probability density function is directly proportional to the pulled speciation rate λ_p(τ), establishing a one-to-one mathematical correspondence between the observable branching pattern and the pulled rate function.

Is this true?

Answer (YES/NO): NO